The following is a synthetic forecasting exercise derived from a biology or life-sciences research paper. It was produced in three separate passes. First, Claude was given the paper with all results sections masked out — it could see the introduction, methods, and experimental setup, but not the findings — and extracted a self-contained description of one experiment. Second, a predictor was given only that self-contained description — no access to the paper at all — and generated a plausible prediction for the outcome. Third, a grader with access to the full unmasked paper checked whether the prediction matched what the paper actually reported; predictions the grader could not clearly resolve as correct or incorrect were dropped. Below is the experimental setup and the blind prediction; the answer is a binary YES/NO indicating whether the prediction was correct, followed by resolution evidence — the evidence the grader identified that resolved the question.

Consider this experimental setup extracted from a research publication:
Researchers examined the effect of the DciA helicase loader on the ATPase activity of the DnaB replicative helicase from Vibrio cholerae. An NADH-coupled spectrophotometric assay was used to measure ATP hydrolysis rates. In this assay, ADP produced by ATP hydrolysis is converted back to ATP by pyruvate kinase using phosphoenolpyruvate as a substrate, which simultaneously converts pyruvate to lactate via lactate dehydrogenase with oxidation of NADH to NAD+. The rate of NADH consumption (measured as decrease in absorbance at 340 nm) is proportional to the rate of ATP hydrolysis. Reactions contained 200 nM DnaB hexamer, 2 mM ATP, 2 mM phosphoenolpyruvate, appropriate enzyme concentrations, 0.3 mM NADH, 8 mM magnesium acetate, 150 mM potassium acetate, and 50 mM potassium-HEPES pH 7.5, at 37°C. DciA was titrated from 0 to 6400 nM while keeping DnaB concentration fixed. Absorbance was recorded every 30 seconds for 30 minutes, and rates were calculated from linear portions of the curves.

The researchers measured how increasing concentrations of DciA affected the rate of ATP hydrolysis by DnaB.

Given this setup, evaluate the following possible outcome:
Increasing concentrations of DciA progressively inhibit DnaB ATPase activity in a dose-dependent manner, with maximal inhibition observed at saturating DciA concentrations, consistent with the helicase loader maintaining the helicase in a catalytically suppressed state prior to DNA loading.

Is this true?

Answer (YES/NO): YES